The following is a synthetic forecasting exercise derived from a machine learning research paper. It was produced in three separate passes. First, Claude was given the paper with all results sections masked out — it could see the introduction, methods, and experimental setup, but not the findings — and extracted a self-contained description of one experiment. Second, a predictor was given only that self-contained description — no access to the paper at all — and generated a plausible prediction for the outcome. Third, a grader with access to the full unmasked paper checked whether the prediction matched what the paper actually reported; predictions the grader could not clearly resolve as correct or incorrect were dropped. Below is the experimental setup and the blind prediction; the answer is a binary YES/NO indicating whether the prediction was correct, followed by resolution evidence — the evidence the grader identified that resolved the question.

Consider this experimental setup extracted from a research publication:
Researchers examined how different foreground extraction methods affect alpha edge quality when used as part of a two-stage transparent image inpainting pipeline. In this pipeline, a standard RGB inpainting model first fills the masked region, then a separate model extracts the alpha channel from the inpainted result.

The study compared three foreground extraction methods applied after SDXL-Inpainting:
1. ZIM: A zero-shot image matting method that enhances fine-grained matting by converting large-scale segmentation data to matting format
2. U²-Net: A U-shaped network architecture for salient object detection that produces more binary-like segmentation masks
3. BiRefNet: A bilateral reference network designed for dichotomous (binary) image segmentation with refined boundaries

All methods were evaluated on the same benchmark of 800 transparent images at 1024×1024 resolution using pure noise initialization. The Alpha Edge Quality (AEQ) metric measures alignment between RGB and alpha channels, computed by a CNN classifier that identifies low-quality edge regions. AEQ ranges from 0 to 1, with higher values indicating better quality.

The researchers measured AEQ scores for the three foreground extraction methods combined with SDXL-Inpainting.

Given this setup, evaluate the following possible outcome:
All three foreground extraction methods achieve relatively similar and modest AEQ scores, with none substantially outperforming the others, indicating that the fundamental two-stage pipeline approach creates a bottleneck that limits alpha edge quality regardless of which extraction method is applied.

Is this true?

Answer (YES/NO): NO